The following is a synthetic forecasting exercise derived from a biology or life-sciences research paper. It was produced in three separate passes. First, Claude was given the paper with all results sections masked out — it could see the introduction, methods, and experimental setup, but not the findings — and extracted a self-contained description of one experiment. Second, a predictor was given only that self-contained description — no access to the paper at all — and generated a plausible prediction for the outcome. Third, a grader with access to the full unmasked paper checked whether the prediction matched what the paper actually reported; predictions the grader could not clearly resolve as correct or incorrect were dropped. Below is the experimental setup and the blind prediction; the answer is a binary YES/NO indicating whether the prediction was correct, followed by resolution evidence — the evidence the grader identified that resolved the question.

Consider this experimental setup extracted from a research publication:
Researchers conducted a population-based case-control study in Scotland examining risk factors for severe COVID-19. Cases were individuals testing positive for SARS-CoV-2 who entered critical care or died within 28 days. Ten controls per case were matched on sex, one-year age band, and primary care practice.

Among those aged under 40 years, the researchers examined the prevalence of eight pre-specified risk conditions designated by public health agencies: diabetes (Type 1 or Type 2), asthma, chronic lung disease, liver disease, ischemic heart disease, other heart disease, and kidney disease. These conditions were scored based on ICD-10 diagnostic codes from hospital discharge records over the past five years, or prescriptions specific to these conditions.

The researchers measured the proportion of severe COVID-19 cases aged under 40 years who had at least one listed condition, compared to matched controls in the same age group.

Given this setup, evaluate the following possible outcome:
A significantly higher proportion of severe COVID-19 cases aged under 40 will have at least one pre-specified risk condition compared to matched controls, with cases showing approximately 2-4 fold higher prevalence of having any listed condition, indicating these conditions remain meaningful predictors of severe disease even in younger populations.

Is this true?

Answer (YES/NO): NO